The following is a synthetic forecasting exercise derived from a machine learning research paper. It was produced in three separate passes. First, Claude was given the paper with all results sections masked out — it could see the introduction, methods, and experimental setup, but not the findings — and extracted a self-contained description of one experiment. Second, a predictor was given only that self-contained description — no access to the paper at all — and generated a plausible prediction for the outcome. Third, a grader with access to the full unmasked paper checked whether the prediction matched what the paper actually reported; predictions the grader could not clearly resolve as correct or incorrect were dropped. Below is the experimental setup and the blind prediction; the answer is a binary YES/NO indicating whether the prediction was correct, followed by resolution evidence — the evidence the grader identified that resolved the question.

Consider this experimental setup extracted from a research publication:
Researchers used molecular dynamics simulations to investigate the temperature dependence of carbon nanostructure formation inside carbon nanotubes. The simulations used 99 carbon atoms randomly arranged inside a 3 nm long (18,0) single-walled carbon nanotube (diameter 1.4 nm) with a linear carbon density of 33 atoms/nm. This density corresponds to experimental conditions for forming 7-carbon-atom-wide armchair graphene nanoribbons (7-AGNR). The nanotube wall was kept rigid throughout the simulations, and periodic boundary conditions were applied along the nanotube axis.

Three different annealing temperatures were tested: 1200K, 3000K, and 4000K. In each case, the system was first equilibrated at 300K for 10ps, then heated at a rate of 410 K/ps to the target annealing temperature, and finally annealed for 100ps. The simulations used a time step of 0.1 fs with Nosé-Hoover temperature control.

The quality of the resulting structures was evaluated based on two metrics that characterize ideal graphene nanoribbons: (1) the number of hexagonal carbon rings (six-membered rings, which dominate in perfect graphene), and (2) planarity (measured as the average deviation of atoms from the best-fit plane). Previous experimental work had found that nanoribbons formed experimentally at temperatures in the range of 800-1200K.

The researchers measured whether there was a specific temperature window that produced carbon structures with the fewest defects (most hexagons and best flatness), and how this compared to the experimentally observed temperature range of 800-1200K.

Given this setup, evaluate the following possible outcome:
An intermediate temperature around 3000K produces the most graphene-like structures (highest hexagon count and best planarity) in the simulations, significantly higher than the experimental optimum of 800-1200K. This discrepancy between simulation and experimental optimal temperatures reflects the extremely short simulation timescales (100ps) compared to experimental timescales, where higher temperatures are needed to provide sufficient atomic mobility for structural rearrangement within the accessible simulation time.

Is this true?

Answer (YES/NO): NO